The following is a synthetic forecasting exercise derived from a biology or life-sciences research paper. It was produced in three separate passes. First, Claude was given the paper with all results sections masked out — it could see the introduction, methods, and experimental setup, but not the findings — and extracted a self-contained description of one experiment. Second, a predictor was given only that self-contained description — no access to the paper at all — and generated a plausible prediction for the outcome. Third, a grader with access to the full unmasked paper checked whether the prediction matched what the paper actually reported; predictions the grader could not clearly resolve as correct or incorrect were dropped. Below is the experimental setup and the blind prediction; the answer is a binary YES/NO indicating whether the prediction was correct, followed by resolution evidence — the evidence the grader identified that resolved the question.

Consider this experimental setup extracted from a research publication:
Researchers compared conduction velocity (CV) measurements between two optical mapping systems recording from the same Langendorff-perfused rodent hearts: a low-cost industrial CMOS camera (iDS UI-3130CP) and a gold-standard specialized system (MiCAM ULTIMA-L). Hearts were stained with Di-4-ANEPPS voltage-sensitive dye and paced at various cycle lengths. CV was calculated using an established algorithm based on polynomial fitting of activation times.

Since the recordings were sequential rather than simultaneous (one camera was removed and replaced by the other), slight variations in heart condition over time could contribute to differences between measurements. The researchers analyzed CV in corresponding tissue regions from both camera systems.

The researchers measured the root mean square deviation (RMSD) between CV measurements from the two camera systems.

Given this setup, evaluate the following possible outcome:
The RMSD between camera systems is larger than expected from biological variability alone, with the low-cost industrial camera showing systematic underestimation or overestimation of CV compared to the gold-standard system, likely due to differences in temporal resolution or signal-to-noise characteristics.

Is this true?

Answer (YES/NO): NO